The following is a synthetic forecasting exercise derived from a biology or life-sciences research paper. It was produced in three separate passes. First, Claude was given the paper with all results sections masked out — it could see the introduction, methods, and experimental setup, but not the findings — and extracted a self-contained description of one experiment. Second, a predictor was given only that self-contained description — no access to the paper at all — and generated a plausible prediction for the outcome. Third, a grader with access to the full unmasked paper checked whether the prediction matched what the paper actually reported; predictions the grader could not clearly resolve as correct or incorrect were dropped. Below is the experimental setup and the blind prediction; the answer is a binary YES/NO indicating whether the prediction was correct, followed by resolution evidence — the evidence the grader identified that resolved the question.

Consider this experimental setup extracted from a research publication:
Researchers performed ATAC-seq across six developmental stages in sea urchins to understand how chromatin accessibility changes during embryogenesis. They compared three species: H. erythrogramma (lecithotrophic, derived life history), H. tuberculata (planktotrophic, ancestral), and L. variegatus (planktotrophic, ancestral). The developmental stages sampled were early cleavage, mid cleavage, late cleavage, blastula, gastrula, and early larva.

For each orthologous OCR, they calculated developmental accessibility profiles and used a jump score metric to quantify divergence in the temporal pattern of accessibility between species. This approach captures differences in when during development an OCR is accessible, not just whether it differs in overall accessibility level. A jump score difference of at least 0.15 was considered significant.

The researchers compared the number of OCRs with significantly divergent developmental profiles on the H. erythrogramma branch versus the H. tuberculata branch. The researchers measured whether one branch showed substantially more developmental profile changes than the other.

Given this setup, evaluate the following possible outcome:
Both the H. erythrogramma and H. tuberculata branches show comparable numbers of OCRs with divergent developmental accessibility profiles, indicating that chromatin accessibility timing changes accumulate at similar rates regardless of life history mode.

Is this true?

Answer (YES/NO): NO